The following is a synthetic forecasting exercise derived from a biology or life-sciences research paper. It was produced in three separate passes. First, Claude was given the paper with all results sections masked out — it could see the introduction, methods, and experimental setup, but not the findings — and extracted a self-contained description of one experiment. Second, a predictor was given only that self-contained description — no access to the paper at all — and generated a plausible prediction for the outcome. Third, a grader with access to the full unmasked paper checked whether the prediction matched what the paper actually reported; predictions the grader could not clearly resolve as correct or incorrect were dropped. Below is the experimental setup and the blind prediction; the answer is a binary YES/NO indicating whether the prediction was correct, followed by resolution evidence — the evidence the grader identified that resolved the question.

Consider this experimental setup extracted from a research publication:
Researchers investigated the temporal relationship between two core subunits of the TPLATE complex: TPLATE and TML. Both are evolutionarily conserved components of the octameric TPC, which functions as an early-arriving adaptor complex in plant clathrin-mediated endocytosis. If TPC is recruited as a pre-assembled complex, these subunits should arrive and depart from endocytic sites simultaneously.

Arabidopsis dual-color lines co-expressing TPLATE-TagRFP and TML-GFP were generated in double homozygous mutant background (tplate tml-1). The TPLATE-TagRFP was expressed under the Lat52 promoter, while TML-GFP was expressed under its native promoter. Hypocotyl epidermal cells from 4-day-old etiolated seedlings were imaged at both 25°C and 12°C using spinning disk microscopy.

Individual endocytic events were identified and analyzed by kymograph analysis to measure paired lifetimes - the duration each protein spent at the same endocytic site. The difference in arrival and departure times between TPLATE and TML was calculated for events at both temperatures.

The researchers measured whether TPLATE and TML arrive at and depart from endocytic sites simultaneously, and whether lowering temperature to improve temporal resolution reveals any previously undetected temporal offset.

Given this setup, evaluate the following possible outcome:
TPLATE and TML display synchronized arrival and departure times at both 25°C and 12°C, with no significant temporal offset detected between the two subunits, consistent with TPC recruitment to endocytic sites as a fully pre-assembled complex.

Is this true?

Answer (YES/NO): YES